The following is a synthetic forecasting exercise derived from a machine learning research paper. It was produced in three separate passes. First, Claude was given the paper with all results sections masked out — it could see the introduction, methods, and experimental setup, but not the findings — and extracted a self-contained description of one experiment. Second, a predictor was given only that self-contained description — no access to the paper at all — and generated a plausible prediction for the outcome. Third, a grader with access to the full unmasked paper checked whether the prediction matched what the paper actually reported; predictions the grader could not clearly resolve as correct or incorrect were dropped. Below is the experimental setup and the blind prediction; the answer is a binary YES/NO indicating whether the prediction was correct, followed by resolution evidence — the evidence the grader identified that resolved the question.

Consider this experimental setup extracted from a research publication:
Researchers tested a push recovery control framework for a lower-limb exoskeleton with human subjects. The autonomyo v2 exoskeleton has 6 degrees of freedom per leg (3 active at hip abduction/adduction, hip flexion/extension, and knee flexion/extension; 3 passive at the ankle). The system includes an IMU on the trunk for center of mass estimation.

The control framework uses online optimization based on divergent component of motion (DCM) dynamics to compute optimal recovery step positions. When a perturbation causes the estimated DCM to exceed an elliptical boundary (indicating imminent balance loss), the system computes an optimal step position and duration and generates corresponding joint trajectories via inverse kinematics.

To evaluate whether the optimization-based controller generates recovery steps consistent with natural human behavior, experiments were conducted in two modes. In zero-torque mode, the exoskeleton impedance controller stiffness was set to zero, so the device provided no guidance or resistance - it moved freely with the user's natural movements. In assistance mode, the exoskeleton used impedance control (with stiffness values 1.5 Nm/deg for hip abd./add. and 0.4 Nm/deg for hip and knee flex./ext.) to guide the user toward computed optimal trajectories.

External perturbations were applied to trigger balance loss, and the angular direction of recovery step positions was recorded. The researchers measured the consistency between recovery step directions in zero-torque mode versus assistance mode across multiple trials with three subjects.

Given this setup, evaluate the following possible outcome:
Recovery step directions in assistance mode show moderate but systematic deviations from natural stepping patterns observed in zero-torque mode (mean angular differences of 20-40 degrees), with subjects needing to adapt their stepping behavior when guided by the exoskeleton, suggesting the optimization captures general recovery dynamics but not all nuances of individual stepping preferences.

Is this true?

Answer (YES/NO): NO